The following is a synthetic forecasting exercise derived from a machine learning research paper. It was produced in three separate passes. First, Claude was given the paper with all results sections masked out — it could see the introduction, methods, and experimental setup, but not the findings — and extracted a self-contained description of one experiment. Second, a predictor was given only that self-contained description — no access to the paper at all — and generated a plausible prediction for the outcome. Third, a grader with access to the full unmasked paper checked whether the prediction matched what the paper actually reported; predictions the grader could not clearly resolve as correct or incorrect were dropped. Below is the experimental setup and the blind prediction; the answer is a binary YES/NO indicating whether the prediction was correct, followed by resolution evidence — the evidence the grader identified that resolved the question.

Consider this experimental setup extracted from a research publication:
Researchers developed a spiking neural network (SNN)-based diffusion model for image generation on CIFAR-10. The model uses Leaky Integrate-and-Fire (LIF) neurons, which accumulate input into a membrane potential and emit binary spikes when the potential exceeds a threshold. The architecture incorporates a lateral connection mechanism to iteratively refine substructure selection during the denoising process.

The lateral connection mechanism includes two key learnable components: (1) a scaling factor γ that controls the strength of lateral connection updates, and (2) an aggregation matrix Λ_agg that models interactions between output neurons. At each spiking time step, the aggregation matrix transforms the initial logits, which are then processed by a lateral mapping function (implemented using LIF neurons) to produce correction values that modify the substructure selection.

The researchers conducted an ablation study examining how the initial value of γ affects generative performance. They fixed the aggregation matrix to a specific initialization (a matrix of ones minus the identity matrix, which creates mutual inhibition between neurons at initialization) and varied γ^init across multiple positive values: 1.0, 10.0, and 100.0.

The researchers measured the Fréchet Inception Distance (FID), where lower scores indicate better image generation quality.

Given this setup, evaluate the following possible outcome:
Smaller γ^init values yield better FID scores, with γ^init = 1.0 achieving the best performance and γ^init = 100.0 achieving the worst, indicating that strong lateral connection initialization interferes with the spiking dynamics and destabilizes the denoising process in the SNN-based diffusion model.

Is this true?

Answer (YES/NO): NO